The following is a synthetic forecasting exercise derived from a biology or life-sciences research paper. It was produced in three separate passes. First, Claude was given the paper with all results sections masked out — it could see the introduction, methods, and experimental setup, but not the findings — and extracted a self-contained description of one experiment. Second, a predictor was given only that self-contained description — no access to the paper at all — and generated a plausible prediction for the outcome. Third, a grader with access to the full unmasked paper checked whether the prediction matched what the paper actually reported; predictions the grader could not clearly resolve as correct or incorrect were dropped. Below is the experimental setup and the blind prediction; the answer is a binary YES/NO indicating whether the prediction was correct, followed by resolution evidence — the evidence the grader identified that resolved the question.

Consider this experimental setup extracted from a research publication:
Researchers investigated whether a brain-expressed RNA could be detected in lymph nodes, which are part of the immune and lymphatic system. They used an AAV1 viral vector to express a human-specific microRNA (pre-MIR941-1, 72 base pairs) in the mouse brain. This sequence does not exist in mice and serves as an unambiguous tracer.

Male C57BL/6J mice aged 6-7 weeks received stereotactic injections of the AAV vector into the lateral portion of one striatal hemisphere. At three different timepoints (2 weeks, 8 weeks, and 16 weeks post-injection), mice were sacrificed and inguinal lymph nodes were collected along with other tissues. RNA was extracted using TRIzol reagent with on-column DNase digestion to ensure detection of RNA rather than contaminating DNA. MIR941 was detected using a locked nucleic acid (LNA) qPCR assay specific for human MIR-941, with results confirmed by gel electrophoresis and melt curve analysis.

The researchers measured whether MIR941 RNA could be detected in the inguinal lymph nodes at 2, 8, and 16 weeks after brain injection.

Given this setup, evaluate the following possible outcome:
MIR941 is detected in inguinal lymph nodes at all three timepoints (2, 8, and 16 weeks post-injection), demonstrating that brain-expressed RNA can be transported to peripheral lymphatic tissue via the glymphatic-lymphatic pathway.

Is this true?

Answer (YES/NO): NO